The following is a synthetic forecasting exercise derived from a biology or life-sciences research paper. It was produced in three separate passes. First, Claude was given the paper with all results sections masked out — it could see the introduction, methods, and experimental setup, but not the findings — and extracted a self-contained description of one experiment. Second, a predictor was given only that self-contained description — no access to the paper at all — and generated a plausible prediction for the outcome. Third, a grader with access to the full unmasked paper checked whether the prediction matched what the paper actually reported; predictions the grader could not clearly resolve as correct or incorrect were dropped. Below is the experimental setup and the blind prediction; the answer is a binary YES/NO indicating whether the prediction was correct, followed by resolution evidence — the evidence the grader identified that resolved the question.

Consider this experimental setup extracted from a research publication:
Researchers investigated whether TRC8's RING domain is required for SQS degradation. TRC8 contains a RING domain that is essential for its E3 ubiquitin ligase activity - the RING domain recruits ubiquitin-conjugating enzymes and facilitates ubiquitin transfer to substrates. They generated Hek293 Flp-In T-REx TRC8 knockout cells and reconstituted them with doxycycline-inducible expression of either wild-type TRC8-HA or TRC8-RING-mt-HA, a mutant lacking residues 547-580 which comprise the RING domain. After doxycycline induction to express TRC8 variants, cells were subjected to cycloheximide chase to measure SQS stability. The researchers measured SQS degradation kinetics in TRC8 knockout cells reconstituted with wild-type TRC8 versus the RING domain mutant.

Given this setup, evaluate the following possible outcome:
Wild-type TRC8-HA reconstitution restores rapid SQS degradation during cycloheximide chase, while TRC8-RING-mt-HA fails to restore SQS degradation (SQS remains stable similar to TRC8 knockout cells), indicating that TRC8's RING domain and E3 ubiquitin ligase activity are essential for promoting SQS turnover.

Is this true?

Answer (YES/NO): NO